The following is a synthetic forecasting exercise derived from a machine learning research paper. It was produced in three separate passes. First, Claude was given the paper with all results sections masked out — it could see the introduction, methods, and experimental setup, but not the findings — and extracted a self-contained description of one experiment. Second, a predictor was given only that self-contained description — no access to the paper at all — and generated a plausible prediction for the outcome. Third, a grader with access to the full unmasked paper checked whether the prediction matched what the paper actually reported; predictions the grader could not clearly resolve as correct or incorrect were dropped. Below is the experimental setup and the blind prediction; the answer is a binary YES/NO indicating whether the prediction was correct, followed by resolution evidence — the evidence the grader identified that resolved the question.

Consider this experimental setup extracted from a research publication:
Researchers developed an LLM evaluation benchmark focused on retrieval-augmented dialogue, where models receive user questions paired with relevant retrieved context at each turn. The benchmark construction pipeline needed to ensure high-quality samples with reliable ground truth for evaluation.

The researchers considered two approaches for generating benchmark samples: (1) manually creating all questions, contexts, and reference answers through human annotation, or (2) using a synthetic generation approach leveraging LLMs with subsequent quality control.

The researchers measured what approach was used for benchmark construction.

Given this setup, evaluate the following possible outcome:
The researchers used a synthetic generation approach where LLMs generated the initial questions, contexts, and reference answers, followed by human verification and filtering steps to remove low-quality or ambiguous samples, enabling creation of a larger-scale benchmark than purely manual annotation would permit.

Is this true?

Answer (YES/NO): YES